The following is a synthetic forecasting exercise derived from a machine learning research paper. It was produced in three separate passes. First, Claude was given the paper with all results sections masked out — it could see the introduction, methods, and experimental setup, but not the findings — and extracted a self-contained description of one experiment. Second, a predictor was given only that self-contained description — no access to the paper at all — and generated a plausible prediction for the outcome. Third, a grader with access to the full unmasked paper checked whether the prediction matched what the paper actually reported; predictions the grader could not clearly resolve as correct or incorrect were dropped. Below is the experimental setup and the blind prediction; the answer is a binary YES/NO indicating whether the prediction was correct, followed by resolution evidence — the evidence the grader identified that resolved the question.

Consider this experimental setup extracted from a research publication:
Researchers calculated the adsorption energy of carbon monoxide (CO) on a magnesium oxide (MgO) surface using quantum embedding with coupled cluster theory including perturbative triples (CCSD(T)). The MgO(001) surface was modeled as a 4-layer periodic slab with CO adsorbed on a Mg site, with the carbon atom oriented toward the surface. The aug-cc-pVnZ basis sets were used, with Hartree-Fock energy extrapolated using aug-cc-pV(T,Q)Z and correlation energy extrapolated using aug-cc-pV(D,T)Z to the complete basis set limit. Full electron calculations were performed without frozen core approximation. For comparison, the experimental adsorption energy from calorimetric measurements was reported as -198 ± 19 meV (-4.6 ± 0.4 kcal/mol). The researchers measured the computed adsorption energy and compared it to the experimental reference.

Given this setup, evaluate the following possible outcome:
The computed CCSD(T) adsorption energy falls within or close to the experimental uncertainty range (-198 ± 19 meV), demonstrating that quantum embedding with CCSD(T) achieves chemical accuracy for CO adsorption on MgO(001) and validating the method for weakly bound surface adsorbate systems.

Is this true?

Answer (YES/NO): YES